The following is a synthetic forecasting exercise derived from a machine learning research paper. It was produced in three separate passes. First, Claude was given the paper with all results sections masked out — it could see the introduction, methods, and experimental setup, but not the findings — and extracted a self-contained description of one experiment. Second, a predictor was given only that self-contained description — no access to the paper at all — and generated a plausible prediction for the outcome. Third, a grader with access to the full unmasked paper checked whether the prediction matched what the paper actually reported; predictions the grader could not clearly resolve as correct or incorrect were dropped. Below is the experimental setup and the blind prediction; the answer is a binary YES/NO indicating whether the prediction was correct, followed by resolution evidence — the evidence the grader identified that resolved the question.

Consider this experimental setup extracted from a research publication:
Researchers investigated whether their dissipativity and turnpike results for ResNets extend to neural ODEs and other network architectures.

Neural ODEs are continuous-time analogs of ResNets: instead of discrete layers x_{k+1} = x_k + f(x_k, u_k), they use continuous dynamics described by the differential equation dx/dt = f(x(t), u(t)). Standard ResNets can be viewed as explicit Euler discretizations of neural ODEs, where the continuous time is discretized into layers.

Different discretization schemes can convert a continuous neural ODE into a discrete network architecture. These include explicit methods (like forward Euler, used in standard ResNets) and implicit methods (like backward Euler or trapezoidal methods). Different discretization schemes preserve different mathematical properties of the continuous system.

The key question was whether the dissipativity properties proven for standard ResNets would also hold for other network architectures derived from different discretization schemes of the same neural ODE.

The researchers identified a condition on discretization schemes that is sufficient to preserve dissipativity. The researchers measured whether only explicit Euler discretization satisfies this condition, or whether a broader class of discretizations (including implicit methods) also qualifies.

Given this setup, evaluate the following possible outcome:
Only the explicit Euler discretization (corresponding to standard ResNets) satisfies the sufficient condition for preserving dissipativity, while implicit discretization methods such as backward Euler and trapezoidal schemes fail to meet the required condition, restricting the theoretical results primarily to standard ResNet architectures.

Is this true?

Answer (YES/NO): NO